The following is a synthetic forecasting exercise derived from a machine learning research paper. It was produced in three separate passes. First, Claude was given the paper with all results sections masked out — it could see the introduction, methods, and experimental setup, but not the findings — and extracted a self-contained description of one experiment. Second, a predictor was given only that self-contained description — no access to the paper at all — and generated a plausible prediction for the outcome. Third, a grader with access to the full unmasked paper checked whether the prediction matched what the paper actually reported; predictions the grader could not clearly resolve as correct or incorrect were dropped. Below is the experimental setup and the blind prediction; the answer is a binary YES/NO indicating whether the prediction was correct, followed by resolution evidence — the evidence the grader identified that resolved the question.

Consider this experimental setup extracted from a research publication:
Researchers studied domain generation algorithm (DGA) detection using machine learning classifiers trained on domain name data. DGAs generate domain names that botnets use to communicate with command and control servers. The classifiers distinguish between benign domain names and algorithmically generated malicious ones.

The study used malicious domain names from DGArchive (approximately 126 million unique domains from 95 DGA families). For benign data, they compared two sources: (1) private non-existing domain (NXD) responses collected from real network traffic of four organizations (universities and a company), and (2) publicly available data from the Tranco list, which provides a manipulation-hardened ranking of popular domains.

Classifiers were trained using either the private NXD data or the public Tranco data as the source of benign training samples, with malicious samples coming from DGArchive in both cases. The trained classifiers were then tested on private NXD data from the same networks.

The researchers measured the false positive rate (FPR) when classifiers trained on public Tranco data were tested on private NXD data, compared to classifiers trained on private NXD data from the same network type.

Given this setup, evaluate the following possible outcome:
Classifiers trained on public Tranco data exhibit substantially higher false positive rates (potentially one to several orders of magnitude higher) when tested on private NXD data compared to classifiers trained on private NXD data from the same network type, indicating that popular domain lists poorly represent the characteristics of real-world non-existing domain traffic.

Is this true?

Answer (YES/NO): YES